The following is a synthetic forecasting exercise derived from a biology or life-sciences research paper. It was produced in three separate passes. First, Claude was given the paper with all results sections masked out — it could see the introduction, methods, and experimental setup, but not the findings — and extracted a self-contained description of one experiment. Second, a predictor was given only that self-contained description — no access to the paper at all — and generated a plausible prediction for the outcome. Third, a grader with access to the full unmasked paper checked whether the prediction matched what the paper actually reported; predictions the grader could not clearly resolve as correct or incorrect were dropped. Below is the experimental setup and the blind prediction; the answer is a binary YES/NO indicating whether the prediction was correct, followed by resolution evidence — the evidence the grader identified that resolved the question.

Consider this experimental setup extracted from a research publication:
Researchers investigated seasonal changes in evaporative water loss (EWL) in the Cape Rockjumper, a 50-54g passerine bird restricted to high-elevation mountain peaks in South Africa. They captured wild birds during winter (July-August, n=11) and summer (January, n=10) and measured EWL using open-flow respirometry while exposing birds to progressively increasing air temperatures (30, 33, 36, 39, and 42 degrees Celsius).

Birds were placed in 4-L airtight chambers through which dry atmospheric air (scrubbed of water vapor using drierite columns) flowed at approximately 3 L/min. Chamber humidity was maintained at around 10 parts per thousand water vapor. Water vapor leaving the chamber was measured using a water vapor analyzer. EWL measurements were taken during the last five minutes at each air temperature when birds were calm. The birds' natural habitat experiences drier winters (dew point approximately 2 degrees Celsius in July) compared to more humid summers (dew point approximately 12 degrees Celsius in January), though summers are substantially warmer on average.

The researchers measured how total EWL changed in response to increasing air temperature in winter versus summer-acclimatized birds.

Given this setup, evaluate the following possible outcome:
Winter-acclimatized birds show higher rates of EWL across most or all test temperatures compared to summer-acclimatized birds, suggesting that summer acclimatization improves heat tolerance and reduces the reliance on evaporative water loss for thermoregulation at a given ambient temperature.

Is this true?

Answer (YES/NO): NO